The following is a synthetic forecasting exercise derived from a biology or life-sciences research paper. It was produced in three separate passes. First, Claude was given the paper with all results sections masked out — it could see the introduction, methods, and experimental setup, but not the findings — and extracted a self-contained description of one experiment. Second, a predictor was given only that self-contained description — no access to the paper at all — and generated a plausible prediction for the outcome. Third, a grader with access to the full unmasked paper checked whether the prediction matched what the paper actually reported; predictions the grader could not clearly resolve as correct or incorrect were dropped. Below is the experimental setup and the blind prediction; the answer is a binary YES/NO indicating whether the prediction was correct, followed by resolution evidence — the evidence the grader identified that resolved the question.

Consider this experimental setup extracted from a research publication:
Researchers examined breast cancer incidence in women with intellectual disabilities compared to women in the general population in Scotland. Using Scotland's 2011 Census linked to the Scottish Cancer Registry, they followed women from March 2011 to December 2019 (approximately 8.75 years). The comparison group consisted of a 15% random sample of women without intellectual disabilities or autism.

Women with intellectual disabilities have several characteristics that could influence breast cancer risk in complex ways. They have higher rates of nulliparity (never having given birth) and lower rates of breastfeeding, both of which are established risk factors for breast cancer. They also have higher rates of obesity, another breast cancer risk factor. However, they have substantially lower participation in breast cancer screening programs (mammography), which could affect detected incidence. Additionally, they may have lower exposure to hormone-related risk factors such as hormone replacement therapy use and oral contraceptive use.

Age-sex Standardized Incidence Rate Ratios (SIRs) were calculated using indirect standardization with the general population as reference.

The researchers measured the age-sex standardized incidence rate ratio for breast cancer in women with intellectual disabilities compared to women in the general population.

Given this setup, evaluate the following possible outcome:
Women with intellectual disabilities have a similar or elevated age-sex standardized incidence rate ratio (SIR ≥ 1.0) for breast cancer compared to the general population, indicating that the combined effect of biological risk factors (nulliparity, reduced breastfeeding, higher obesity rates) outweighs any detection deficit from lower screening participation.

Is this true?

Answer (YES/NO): NO